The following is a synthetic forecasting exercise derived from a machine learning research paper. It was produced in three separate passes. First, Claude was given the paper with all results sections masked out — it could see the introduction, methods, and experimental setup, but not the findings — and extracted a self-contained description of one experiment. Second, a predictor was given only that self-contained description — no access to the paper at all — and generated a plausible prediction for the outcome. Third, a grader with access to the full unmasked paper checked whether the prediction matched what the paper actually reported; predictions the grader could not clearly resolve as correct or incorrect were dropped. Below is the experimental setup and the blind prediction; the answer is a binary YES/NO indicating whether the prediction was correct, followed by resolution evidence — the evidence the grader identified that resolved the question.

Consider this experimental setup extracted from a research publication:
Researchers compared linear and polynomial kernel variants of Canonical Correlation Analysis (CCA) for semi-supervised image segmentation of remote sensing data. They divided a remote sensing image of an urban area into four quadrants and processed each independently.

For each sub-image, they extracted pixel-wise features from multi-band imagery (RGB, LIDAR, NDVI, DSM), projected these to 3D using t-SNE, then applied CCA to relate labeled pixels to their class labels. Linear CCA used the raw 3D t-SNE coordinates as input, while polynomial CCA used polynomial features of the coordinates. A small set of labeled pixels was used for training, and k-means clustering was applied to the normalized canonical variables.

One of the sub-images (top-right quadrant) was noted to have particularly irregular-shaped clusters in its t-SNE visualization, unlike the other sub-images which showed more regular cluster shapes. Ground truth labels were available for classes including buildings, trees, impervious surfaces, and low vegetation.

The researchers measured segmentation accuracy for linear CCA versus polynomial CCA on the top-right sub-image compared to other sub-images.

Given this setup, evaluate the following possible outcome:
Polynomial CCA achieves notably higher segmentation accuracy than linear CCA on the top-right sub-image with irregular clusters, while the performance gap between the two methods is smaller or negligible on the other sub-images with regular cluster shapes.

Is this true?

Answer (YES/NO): NO